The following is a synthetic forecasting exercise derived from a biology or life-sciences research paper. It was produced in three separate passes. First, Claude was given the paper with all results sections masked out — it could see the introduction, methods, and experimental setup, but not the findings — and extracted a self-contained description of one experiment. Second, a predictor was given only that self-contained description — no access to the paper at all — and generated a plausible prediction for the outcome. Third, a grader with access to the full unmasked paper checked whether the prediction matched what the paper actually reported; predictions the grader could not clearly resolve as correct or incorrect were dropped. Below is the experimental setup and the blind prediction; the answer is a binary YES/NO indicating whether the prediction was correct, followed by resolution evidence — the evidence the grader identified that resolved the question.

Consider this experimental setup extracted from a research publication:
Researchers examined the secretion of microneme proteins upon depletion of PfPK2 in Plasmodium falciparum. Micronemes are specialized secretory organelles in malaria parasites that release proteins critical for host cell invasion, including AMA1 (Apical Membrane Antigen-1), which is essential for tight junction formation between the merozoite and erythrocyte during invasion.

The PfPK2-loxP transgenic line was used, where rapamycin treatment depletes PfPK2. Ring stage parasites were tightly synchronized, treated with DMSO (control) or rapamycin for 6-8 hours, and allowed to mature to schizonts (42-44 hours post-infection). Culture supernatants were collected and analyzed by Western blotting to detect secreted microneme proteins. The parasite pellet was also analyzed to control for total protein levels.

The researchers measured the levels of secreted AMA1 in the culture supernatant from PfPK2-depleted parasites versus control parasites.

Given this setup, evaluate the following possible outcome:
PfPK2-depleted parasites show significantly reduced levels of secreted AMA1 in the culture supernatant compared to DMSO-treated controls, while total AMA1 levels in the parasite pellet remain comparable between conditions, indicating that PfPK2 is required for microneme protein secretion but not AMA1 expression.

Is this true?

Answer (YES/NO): YES